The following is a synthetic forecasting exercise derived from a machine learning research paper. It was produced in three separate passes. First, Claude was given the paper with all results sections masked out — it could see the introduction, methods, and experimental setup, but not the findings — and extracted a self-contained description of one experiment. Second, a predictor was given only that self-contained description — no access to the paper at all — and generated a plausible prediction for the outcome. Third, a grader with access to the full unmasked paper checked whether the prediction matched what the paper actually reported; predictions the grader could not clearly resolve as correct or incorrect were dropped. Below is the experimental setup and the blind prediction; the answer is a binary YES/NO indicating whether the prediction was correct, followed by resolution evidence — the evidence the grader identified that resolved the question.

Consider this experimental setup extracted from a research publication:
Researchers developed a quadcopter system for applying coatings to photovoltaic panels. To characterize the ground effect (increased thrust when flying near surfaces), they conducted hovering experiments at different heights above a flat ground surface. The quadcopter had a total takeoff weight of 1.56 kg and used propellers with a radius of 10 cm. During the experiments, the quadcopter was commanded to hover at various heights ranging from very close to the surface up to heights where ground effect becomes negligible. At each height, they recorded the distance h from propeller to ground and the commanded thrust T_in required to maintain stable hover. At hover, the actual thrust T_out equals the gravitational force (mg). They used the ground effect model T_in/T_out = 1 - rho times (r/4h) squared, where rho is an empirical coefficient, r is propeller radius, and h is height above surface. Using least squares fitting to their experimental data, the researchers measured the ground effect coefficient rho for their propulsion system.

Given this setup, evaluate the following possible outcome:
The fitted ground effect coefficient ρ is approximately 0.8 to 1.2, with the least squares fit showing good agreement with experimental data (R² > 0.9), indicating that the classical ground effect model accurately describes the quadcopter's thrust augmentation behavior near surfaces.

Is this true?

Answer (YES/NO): NO